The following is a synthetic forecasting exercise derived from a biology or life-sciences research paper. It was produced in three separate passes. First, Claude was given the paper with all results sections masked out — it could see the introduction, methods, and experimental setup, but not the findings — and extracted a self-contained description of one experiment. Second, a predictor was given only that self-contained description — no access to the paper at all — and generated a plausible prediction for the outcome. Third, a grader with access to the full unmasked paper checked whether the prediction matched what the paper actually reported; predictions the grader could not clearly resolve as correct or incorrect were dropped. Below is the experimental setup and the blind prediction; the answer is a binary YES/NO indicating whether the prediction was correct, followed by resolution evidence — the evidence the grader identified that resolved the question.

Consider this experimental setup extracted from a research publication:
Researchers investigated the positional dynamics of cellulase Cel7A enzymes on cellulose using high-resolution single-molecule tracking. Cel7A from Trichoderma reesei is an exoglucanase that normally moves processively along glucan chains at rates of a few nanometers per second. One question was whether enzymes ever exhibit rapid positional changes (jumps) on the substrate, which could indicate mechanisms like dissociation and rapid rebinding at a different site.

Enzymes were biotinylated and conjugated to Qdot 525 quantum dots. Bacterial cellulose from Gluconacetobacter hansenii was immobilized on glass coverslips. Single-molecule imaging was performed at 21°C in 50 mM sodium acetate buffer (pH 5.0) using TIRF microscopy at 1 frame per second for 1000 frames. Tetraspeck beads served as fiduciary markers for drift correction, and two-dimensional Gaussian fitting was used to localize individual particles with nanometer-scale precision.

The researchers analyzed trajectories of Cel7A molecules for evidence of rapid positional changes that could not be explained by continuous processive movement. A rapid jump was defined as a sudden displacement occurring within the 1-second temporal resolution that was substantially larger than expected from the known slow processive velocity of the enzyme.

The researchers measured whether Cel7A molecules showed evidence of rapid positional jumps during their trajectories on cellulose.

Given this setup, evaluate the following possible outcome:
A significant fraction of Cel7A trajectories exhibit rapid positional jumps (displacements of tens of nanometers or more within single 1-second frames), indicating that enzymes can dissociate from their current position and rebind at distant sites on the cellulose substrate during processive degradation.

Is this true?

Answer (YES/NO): NO